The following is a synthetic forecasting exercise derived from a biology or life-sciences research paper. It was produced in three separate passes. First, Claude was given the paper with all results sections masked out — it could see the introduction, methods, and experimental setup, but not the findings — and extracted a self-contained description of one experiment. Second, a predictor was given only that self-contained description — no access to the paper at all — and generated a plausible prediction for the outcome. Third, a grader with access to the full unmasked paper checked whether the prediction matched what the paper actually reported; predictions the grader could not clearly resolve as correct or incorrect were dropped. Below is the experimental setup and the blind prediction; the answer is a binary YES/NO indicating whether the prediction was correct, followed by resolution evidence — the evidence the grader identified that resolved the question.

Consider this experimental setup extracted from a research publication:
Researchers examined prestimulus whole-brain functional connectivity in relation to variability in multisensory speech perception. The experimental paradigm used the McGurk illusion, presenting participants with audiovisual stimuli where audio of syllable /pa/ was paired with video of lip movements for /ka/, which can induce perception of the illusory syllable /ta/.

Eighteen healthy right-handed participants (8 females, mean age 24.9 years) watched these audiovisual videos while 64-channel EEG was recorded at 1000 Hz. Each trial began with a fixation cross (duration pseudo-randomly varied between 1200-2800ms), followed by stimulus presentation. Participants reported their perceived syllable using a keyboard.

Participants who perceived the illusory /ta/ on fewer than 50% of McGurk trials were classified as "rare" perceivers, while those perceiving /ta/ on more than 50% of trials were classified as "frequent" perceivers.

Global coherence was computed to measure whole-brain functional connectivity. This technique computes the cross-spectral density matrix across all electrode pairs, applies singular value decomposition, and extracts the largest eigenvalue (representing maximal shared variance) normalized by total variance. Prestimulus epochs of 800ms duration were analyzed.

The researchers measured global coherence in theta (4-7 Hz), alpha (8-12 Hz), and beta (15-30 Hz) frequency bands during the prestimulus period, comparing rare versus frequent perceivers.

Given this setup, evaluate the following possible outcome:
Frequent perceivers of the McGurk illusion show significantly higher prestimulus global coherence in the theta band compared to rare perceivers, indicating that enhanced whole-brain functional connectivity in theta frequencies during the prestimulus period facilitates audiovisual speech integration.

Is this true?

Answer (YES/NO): NO